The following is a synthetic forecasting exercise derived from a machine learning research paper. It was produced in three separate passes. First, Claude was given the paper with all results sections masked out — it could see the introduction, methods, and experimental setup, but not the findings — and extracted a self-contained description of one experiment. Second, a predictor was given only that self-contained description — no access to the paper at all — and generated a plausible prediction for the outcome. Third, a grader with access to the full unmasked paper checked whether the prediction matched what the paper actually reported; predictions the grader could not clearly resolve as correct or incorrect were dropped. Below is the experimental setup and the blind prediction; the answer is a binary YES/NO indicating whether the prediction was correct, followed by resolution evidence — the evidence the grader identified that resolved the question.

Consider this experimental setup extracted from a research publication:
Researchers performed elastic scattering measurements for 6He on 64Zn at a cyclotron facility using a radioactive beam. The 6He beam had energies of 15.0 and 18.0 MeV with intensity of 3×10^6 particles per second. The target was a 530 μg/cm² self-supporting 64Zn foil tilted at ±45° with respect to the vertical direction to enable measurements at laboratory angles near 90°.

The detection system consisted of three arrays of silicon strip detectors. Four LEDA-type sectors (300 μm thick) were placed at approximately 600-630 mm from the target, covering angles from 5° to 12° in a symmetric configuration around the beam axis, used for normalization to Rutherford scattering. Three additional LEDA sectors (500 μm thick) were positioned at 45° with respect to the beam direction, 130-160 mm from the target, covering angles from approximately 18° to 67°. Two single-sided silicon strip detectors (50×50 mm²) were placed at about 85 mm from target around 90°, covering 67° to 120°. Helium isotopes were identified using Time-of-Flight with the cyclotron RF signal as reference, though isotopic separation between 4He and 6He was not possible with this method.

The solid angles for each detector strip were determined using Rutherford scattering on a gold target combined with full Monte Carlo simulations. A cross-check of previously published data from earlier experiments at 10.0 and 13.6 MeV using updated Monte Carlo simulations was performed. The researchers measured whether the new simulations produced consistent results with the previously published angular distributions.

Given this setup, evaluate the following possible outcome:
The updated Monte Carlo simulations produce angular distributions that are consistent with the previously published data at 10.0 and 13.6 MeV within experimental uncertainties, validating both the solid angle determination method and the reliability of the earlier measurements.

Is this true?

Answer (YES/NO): YES